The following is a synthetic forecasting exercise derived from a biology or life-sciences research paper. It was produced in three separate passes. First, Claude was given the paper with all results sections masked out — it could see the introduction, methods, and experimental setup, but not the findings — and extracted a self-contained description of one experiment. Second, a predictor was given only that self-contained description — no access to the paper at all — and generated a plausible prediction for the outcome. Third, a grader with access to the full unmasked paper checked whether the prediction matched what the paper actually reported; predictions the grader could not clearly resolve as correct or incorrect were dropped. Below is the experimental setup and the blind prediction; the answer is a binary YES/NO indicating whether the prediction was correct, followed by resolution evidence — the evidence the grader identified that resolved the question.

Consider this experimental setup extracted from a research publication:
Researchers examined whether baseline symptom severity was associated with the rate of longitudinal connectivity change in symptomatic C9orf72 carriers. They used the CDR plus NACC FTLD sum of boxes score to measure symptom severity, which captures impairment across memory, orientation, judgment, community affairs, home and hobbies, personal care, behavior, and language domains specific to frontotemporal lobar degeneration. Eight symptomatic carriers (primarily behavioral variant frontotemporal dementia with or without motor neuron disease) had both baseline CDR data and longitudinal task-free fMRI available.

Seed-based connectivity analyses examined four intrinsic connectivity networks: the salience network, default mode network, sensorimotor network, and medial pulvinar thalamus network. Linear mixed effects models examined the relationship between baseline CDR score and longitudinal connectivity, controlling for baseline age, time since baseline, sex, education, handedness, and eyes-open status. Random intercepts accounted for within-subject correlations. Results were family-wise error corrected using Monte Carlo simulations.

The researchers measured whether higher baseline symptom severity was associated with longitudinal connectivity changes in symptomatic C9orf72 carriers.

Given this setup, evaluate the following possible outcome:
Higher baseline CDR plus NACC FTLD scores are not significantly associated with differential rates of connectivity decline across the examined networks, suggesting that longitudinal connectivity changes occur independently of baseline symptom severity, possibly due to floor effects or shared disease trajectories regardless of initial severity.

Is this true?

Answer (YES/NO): NO